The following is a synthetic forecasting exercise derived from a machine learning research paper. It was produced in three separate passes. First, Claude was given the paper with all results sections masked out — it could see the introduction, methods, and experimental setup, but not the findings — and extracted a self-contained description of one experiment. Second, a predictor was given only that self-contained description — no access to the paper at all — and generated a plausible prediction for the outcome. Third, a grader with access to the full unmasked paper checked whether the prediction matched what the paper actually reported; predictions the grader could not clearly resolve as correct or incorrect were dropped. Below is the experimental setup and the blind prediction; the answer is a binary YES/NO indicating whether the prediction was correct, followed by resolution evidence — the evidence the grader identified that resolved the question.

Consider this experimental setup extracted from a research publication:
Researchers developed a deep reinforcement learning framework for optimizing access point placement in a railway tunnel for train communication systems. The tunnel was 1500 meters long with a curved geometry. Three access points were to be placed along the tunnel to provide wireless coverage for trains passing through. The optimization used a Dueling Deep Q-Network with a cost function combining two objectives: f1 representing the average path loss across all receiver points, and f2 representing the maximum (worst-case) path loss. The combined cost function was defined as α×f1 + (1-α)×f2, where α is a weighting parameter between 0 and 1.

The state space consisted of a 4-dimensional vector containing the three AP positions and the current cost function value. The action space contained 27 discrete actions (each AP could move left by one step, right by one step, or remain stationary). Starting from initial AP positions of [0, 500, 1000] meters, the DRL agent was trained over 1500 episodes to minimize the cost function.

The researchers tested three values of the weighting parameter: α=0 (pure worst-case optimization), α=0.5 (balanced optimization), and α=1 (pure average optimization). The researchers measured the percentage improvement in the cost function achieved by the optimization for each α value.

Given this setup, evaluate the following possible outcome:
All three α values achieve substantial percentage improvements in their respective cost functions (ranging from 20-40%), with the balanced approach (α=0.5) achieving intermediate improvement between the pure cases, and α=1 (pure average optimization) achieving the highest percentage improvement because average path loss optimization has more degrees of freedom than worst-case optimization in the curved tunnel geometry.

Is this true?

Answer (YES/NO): NO